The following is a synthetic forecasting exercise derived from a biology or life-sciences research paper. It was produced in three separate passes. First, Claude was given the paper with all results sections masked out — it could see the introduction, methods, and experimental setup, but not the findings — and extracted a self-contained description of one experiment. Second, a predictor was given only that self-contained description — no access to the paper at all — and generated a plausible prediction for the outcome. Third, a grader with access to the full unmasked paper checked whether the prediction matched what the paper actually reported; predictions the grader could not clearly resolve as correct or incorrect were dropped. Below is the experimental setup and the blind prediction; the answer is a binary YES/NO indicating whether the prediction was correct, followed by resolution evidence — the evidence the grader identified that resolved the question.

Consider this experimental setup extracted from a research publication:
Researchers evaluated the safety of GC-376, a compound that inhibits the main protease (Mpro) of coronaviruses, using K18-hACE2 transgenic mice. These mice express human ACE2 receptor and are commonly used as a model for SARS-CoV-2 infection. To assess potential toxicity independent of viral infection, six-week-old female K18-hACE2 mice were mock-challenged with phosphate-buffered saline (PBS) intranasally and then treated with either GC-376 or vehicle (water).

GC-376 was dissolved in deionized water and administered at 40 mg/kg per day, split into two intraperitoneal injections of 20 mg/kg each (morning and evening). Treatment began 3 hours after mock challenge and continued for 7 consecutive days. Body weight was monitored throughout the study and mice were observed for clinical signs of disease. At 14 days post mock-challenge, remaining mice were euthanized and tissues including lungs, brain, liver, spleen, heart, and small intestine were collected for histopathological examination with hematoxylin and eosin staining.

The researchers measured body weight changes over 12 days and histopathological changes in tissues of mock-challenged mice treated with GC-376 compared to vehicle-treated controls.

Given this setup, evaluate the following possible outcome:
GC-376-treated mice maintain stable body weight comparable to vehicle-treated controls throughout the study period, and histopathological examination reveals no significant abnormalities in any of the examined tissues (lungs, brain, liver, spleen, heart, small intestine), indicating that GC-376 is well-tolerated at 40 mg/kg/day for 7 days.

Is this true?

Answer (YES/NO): YES